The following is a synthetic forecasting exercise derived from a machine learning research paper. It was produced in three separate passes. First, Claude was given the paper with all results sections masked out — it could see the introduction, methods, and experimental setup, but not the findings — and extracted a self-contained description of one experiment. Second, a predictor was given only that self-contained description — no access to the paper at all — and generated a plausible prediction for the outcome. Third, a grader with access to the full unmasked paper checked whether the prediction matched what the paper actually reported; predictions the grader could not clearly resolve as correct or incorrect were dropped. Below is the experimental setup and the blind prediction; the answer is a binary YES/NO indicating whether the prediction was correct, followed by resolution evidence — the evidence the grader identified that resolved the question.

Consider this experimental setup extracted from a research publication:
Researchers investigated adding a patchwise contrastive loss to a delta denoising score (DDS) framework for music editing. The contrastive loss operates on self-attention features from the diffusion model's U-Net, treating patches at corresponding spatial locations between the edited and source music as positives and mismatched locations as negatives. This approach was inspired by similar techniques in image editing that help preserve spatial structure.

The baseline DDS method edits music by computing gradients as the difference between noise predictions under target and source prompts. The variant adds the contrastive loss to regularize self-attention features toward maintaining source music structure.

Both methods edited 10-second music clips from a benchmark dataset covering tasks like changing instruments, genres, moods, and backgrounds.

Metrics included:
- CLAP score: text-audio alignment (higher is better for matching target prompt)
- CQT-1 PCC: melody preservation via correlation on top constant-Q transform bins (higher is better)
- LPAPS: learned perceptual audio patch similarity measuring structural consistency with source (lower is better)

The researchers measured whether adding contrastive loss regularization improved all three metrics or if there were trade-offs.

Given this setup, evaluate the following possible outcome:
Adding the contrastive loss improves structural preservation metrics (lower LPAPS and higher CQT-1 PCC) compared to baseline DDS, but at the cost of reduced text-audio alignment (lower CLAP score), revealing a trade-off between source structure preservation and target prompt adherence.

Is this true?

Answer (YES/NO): YES